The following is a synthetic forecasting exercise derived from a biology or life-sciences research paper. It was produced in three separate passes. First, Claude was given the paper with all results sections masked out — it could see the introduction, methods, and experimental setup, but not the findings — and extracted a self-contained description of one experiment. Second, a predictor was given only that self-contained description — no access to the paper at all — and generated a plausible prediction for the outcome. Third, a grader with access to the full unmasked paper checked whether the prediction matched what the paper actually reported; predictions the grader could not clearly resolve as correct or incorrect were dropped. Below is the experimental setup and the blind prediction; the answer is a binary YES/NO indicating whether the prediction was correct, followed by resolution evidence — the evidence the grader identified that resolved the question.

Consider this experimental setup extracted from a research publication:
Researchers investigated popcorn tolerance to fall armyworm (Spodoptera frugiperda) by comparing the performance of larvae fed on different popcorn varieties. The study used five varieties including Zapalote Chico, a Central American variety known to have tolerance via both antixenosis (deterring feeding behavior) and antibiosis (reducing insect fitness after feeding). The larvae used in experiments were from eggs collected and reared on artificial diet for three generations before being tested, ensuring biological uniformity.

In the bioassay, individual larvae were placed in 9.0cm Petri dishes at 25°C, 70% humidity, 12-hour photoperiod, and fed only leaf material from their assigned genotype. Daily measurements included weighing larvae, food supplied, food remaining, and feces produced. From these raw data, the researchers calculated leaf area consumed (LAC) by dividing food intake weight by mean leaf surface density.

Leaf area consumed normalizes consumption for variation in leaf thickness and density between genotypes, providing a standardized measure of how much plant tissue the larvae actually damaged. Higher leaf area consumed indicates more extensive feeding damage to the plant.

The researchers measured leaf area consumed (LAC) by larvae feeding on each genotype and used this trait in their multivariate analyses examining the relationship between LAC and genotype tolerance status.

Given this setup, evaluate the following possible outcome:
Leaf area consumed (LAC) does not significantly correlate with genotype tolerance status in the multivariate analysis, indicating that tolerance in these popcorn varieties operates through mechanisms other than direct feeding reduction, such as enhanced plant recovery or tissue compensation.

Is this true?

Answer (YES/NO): NO